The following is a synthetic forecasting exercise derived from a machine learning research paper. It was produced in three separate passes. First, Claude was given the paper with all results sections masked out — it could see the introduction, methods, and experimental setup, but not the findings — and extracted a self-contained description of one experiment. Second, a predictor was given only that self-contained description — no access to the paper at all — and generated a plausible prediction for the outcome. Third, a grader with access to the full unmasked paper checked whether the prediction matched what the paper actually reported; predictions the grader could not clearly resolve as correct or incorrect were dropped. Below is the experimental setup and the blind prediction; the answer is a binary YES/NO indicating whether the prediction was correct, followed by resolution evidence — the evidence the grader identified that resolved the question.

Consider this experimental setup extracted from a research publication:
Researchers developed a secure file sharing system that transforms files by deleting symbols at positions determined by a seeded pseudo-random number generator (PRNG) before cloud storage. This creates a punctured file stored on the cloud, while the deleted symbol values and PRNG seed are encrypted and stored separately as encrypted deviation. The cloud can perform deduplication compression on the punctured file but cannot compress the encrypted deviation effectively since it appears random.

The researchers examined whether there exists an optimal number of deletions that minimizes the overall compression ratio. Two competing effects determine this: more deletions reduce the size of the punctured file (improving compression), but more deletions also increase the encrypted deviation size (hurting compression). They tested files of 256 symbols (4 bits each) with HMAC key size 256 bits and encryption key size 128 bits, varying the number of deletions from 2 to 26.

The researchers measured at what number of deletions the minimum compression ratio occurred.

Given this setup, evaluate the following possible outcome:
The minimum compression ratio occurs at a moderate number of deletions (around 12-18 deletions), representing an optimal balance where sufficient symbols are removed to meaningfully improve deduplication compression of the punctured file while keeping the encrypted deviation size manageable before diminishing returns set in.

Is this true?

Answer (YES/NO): YES